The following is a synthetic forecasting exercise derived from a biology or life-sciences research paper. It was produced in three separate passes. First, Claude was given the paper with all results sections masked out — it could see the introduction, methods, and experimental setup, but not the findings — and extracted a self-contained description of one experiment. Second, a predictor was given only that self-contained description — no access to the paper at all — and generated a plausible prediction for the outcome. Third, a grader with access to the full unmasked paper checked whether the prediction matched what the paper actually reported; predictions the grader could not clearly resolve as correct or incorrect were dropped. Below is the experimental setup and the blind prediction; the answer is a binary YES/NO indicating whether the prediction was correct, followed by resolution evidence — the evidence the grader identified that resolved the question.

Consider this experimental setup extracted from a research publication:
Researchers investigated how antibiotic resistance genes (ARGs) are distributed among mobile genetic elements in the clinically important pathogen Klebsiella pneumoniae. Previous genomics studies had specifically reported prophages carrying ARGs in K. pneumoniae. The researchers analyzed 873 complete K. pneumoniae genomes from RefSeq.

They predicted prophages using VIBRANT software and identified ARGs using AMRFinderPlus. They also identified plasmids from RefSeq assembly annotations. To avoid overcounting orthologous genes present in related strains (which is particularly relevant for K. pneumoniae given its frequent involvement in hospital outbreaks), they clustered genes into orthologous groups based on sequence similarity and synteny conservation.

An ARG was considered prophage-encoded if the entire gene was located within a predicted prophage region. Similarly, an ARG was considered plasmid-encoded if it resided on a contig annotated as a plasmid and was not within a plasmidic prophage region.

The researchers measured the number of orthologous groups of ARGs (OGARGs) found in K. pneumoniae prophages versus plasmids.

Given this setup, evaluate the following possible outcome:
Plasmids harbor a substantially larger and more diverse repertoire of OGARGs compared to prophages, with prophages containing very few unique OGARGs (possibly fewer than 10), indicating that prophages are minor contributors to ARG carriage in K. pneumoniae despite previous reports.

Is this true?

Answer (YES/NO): YES